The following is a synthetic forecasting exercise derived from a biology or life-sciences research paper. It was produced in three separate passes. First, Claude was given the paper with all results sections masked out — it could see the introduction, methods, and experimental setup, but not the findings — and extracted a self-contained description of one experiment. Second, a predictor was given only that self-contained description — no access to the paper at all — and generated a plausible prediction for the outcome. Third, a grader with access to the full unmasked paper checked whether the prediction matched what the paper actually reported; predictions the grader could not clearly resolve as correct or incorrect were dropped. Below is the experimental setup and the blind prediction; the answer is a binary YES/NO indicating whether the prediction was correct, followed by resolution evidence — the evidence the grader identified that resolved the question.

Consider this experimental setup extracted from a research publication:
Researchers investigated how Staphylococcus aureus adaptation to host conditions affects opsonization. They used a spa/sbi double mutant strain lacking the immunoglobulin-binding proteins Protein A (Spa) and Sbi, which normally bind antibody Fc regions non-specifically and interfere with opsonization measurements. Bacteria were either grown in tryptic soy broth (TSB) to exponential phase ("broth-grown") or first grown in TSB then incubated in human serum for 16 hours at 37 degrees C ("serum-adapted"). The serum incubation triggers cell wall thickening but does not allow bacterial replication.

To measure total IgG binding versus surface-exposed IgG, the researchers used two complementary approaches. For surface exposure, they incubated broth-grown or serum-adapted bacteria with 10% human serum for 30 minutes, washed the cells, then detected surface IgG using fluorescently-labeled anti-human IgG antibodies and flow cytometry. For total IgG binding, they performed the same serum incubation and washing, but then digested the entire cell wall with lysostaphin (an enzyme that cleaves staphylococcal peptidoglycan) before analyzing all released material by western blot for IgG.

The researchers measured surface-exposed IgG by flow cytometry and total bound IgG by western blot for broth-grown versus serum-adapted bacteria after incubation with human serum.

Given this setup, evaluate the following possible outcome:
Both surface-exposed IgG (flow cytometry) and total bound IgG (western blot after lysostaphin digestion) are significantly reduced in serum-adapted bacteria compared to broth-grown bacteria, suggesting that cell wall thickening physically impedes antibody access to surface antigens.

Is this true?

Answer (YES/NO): NO